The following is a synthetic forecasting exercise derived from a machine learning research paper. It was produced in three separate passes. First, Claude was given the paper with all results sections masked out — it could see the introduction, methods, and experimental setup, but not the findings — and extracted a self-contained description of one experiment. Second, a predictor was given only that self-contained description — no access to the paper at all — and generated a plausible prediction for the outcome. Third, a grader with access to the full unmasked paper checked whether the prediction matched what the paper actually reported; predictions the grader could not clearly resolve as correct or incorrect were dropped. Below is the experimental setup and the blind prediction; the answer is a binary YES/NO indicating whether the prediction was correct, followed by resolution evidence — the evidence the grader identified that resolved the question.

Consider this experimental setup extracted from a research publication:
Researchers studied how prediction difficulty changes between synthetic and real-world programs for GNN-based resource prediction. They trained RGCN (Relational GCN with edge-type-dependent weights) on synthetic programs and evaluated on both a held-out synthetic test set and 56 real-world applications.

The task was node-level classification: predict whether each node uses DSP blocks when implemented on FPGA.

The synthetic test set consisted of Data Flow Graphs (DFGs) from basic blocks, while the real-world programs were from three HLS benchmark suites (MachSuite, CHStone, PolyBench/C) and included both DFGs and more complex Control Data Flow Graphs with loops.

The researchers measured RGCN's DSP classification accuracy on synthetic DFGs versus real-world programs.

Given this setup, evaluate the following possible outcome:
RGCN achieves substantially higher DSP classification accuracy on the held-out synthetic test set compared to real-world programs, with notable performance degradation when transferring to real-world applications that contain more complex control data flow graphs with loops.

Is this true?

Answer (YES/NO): NO